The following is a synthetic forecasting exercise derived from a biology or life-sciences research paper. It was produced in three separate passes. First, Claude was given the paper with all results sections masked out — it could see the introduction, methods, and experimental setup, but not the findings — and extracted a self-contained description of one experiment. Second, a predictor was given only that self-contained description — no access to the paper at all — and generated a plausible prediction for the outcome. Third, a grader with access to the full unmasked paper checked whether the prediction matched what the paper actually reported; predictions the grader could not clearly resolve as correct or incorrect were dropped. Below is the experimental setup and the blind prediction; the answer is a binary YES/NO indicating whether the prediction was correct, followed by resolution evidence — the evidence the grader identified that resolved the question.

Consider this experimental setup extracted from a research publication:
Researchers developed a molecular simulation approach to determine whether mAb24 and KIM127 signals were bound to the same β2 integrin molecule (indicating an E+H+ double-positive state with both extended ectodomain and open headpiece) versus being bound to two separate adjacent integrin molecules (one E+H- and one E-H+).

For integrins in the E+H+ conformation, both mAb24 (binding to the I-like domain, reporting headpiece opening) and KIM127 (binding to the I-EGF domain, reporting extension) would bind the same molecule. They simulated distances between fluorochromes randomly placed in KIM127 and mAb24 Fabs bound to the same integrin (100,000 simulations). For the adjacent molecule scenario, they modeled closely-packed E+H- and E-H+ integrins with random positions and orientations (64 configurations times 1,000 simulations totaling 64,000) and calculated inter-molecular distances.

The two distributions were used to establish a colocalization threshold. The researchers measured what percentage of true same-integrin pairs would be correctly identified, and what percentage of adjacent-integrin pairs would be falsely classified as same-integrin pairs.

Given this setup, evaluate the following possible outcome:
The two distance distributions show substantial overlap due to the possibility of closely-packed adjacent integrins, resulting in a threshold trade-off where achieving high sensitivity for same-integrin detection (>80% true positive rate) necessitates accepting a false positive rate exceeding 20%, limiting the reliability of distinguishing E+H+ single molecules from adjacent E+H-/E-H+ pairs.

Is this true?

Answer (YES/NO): NO